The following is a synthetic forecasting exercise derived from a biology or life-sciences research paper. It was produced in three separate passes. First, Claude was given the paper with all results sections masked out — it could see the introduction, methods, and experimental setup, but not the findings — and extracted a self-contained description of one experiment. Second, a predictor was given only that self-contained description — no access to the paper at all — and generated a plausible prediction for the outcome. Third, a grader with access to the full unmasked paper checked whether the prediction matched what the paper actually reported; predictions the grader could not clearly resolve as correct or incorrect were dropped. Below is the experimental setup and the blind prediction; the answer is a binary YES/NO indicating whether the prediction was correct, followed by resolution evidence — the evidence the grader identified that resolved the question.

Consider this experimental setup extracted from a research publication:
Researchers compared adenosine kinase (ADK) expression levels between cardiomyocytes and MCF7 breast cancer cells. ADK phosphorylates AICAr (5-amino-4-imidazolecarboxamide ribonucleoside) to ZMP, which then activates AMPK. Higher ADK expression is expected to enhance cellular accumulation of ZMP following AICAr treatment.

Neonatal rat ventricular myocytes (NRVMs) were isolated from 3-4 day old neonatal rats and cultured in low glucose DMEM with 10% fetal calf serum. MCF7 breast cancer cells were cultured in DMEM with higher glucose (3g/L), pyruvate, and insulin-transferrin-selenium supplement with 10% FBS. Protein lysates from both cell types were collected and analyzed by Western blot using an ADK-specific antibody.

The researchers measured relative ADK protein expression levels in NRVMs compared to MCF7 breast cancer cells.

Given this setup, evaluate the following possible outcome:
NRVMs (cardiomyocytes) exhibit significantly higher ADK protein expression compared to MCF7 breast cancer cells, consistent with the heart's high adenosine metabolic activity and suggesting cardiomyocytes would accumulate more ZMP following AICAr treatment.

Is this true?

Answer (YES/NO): YES